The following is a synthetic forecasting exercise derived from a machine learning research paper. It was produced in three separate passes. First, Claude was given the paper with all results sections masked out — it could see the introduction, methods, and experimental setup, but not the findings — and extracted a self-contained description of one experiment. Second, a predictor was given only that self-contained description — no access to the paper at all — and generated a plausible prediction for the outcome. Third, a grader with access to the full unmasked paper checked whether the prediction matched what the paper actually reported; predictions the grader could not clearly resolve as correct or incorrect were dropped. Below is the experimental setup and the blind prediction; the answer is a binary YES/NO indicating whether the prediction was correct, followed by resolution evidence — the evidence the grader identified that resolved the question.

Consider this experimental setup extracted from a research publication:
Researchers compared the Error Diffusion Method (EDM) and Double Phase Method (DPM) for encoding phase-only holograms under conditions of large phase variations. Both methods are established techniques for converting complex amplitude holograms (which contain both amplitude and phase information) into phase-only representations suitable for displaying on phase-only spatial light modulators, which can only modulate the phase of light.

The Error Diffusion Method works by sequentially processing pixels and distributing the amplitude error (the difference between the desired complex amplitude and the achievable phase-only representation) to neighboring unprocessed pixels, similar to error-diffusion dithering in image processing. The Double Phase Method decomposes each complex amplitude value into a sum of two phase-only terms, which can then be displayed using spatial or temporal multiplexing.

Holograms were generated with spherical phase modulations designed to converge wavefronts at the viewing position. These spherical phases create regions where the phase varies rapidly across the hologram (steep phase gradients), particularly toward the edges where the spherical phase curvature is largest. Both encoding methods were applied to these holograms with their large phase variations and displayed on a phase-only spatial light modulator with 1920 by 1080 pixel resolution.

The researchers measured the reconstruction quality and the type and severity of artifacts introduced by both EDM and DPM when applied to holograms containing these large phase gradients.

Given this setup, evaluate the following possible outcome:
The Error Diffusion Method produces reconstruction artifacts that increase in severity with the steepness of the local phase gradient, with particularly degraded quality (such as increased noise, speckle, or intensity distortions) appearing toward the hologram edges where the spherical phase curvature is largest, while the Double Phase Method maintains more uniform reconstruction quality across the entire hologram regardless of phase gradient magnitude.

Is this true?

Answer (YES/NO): NO